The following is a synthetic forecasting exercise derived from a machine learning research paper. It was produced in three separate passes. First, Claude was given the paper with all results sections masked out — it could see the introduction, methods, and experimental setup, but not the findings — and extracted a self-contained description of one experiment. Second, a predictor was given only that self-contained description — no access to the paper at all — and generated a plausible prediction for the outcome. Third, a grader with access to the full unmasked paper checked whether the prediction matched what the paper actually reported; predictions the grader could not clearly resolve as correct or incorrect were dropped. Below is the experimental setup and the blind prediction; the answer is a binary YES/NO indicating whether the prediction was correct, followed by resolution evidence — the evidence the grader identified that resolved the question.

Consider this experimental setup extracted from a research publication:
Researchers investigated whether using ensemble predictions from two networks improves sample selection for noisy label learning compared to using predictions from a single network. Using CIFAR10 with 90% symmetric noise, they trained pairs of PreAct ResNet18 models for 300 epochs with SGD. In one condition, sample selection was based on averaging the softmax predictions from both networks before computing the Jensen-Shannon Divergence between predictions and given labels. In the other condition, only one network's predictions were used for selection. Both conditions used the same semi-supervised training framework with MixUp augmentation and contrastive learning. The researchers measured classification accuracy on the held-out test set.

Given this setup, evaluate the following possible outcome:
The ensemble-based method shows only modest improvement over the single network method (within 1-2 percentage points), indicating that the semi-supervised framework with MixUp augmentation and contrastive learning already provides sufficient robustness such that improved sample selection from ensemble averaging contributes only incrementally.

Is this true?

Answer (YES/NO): YES